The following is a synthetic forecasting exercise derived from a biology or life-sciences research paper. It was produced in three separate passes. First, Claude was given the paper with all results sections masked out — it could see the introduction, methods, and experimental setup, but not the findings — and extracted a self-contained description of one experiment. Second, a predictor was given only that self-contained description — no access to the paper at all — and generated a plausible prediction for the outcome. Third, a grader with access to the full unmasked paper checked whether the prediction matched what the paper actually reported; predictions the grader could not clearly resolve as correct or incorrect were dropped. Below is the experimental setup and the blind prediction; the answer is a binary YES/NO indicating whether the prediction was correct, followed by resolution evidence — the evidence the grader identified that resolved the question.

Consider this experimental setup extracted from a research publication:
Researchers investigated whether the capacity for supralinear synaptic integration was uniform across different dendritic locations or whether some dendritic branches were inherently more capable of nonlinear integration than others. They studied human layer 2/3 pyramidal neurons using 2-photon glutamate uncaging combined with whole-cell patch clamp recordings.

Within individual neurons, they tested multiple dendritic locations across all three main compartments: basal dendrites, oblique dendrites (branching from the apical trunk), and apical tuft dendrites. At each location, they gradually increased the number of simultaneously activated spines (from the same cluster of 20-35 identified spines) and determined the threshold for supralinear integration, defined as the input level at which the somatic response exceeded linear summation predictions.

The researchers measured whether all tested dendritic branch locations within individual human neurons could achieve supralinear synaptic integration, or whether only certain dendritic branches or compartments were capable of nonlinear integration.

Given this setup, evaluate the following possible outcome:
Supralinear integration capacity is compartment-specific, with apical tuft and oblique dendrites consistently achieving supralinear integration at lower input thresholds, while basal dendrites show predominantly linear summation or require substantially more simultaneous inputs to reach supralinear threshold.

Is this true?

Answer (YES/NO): NO